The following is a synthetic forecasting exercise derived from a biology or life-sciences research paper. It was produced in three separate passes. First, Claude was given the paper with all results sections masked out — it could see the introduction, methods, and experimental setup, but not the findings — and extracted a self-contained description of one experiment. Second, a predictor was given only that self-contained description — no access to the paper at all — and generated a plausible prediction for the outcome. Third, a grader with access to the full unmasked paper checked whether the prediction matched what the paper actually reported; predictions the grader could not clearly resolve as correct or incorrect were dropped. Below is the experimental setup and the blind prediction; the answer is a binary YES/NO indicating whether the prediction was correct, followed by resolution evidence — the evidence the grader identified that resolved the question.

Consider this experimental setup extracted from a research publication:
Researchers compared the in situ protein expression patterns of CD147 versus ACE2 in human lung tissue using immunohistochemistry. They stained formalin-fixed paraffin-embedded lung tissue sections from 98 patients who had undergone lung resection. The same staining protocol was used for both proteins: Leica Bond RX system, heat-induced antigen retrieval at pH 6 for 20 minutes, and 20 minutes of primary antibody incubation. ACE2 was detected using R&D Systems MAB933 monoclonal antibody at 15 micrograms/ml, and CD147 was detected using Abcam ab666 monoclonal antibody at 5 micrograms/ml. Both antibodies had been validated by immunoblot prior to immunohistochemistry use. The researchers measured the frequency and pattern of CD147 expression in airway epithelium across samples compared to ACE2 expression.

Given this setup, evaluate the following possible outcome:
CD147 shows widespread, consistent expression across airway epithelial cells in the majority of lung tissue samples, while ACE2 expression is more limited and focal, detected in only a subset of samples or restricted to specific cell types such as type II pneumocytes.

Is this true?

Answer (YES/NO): YES